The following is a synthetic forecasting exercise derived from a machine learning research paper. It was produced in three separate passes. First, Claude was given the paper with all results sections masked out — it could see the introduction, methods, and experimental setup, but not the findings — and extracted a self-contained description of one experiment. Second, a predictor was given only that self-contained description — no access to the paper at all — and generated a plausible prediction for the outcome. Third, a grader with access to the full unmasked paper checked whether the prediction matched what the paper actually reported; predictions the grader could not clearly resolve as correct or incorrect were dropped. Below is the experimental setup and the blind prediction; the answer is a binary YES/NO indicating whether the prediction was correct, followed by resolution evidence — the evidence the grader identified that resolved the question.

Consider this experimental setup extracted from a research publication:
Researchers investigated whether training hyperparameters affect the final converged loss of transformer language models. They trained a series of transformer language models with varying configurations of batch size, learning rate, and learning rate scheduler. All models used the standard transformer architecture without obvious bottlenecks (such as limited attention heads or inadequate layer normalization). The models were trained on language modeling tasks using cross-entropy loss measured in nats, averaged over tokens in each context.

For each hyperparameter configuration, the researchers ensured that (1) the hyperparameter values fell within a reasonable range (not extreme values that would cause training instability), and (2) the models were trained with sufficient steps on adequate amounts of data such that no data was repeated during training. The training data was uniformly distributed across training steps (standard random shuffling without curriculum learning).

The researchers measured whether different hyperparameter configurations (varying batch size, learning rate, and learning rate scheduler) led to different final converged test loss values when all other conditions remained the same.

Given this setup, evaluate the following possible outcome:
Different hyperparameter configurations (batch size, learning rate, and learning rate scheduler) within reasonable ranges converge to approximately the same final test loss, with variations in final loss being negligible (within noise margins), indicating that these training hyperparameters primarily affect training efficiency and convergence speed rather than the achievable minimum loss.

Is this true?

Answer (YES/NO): YES